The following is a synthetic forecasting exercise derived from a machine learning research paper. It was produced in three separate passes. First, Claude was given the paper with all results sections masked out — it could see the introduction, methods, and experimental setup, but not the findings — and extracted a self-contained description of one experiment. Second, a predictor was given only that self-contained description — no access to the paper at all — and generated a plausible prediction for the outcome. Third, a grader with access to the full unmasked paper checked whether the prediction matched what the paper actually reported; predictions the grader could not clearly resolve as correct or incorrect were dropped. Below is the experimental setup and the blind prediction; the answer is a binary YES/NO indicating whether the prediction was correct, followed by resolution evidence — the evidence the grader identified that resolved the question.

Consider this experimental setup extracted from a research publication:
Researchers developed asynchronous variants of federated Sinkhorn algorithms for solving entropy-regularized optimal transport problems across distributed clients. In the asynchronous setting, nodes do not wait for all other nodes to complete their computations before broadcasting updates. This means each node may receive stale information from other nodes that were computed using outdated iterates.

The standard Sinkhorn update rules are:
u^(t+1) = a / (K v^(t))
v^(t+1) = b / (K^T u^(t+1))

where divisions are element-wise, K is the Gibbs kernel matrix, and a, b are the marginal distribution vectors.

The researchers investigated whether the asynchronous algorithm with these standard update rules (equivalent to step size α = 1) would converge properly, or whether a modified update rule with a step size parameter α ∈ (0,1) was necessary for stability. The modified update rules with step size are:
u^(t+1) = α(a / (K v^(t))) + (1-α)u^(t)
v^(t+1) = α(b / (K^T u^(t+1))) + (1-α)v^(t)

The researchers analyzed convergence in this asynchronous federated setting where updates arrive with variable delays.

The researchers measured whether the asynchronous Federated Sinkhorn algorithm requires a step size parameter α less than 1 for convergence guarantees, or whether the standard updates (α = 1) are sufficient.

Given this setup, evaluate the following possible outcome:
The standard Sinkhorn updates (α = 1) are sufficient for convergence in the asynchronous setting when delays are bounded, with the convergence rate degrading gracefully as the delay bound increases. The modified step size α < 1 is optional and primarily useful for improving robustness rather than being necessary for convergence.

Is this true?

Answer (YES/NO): NO